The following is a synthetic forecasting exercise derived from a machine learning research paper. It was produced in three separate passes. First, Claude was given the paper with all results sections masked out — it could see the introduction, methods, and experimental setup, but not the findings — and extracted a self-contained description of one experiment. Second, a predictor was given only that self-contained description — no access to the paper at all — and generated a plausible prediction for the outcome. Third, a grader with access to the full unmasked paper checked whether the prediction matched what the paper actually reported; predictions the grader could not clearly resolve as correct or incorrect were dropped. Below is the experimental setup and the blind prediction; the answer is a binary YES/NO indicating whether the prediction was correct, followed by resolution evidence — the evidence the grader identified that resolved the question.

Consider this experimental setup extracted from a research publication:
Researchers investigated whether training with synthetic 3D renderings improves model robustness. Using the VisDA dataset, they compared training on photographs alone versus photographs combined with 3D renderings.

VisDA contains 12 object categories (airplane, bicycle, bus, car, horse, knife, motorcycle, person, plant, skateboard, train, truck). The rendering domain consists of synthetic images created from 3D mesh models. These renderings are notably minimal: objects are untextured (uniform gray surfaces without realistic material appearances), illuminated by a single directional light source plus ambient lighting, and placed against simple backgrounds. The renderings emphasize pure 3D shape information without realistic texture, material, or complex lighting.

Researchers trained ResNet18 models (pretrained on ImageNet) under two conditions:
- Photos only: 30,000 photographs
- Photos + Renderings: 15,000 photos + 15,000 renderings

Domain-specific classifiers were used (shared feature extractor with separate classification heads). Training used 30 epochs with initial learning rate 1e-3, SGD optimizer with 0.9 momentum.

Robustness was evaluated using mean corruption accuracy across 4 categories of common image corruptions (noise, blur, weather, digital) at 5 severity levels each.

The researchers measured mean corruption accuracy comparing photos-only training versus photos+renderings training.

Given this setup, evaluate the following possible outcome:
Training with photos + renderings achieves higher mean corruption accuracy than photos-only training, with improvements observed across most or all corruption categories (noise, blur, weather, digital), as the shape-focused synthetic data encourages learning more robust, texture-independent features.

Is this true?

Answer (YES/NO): NO